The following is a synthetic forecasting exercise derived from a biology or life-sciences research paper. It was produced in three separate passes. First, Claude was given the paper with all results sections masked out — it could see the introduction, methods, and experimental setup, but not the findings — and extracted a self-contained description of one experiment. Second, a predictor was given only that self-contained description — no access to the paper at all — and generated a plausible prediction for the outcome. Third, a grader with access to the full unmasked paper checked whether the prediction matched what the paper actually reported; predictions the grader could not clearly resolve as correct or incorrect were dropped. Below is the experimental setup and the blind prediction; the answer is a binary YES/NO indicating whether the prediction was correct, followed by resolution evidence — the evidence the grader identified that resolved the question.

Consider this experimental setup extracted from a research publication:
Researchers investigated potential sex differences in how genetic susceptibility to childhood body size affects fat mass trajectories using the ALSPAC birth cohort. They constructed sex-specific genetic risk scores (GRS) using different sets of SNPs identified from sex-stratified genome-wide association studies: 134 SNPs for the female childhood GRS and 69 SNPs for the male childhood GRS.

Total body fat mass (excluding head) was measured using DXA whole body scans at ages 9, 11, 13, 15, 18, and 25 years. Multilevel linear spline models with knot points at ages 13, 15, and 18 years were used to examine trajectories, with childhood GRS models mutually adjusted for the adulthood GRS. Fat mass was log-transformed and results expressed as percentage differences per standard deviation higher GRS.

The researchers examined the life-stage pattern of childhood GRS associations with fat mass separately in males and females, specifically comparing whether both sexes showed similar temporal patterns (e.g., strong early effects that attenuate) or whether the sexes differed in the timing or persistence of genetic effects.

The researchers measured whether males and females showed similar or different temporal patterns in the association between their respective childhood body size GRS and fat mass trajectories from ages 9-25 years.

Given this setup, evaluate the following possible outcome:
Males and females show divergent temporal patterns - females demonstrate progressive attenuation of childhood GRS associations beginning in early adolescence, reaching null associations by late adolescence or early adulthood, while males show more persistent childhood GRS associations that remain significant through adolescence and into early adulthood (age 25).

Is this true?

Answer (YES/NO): NO